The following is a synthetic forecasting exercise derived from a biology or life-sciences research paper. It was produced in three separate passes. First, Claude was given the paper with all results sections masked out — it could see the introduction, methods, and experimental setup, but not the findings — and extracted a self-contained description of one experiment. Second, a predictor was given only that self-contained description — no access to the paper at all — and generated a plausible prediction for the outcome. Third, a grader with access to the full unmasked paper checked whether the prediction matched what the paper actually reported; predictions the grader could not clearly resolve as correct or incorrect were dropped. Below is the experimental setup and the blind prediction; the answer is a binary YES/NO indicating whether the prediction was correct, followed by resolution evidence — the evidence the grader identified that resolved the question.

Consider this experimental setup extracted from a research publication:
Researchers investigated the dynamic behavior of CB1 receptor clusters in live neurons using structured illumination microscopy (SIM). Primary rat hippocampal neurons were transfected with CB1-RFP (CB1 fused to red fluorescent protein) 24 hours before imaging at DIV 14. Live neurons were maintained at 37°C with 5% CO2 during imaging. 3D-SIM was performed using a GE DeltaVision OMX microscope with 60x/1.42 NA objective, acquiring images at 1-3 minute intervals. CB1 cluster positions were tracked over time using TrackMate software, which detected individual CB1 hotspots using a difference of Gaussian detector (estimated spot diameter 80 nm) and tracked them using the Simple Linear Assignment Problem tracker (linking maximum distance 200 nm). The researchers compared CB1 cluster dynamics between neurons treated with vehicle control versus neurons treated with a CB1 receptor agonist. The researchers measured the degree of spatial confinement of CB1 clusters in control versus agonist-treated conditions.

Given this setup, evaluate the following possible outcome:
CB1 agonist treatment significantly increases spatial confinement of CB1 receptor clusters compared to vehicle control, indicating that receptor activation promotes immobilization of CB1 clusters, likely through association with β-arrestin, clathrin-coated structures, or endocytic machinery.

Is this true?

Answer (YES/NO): YES